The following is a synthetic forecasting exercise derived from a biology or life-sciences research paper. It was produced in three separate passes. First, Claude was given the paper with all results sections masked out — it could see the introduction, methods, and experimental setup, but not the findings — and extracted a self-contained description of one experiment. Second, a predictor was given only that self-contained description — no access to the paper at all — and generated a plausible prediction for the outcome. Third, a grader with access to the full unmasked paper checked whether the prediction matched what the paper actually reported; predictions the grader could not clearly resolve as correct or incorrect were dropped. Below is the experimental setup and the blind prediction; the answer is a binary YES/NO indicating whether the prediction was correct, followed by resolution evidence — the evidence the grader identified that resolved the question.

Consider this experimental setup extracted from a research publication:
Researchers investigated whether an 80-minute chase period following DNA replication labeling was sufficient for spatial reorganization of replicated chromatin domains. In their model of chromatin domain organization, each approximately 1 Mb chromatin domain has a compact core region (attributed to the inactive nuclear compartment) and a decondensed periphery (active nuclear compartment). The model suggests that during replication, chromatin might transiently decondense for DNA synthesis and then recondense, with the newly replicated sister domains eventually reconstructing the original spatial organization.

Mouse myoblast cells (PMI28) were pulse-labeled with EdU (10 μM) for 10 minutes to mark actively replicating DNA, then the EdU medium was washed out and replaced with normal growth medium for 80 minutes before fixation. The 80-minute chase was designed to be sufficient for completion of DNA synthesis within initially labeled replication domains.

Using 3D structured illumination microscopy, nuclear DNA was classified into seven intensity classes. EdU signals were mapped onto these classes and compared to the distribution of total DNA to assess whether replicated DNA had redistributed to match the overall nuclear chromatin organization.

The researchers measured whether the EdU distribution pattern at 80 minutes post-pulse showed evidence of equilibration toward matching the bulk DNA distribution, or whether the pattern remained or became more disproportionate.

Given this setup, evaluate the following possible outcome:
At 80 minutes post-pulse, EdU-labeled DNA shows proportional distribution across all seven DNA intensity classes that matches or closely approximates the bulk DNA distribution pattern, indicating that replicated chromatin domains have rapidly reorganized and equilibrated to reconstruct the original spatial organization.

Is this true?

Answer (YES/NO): NO